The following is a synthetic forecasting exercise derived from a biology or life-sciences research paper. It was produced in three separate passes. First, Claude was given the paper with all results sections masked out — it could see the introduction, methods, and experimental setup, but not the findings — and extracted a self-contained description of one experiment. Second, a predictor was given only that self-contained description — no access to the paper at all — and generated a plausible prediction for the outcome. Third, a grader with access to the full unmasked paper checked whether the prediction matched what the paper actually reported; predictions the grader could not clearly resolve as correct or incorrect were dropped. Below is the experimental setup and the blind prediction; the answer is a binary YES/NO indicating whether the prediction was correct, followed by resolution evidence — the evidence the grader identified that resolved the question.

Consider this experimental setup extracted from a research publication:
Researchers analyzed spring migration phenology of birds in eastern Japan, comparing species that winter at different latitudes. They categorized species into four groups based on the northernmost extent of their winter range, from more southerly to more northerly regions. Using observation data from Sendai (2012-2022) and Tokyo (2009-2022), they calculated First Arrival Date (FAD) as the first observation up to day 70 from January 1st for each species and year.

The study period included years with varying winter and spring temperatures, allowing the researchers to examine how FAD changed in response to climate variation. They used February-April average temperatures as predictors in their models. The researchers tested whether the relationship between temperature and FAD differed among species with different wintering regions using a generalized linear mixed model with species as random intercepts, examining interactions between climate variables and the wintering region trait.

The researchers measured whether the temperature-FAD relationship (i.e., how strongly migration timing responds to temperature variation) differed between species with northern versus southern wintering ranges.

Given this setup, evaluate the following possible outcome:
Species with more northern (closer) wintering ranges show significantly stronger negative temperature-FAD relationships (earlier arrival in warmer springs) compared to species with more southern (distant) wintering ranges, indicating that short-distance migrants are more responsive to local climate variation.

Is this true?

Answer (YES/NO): YES